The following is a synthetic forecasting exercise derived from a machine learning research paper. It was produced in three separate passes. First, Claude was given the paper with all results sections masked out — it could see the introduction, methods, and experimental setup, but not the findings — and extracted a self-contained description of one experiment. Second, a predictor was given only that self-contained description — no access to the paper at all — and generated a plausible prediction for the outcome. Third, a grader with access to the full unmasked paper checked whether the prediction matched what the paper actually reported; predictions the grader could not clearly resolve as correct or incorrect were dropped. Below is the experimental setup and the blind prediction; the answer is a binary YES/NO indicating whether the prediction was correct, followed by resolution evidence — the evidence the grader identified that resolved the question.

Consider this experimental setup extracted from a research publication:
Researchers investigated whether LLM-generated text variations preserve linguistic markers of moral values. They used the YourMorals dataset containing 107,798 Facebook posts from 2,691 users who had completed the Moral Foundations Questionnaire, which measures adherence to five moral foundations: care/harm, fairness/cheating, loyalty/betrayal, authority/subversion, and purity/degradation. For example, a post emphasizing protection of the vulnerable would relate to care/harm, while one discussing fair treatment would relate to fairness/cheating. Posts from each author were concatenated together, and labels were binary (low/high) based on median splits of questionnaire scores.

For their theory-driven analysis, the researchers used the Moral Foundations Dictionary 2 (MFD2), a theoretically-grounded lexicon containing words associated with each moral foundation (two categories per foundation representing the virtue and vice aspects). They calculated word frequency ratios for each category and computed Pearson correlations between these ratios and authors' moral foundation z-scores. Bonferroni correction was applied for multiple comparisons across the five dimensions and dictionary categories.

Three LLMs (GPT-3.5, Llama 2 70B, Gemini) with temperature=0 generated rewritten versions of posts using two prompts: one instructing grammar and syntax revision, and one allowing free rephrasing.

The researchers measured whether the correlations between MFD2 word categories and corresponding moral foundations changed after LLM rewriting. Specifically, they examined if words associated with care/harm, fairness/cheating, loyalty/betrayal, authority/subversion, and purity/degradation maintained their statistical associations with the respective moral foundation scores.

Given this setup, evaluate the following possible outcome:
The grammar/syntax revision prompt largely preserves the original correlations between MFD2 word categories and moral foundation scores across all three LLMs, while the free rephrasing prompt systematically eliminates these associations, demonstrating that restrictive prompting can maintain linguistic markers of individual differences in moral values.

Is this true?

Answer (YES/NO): NO